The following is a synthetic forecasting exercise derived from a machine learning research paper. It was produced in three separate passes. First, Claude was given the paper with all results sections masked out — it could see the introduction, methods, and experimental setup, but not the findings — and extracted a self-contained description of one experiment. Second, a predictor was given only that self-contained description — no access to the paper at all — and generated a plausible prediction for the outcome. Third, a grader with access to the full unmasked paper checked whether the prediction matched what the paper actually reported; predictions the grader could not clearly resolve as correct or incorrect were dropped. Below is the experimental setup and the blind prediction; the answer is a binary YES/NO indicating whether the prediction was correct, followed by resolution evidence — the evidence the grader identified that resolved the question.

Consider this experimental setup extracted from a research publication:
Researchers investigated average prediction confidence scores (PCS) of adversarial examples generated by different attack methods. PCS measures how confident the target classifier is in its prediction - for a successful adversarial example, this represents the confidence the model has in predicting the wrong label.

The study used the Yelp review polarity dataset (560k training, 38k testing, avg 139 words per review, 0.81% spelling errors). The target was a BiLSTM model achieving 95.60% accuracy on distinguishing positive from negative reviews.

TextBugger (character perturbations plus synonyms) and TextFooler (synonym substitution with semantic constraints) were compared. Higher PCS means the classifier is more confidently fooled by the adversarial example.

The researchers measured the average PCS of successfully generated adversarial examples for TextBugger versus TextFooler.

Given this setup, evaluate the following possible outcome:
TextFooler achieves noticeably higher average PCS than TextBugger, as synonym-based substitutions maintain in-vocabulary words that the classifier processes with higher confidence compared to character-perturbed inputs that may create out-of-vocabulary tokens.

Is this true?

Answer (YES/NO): NO